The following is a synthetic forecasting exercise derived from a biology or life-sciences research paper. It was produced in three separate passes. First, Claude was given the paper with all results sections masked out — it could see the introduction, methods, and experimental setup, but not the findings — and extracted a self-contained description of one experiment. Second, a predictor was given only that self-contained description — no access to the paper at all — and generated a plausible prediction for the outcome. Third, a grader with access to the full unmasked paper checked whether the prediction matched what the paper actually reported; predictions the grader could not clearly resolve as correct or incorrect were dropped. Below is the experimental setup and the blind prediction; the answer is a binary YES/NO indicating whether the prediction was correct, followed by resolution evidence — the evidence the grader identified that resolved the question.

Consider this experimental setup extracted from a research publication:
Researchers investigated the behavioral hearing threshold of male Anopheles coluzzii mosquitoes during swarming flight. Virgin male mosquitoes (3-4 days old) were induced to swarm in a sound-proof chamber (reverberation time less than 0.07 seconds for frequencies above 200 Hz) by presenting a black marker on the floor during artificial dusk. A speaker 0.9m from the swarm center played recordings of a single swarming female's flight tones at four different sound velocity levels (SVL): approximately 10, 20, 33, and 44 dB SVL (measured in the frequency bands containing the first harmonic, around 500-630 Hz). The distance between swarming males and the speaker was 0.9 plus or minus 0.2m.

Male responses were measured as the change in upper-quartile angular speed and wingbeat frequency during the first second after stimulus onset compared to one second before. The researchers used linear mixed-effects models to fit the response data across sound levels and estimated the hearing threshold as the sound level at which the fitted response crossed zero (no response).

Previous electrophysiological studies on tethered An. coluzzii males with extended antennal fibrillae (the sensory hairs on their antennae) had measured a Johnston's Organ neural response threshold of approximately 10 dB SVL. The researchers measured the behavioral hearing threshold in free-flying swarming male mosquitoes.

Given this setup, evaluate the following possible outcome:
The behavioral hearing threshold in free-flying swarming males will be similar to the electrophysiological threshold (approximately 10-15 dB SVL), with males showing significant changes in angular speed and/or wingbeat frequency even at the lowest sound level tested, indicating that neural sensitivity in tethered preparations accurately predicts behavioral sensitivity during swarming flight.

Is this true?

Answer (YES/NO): NO